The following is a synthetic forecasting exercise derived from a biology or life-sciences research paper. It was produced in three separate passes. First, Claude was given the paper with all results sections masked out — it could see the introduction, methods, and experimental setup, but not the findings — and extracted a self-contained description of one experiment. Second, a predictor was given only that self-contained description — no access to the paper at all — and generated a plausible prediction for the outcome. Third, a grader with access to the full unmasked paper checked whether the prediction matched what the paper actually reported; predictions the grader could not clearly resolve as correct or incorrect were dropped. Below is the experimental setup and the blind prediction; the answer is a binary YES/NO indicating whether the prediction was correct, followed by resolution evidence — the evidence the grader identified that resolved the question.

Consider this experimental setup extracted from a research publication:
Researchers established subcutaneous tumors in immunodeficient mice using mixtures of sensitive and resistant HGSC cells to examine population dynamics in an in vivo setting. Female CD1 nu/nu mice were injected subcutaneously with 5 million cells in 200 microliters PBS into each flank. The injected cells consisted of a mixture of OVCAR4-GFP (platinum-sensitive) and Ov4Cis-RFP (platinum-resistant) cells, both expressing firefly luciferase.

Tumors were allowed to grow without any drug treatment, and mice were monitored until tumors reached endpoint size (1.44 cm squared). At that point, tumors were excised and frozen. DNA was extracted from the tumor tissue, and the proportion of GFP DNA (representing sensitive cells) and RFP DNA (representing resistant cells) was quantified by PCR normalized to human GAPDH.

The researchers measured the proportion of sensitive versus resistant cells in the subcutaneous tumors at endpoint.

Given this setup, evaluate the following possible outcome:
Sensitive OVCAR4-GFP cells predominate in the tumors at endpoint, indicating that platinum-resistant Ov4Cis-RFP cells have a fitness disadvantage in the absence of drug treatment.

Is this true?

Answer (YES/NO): YES